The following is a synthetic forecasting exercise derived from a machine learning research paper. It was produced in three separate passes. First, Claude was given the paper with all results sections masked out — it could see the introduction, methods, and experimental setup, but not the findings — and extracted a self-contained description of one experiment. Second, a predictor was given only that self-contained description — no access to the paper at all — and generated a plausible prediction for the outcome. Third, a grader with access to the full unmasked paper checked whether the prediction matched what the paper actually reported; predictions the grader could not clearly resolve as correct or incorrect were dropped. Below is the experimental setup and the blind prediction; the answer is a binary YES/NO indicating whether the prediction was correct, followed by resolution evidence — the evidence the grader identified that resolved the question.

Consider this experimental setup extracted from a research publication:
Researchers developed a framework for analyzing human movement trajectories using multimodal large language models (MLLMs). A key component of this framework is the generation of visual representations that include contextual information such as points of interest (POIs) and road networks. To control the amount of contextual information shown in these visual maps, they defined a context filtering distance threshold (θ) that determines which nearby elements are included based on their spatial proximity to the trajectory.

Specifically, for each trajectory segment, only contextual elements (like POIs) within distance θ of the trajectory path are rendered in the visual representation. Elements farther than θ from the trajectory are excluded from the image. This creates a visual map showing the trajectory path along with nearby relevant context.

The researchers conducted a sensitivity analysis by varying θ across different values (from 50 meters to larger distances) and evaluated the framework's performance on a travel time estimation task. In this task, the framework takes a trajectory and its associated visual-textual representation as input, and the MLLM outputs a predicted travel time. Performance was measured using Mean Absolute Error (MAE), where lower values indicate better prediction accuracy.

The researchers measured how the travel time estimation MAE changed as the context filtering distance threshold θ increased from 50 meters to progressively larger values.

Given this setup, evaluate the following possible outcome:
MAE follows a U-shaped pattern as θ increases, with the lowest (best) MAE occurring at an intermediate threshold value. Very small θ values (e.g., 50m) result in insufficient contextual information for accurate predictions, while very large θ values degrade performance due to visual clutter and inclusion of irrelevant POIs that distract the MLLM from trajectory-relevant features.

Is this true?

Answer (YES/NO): NO